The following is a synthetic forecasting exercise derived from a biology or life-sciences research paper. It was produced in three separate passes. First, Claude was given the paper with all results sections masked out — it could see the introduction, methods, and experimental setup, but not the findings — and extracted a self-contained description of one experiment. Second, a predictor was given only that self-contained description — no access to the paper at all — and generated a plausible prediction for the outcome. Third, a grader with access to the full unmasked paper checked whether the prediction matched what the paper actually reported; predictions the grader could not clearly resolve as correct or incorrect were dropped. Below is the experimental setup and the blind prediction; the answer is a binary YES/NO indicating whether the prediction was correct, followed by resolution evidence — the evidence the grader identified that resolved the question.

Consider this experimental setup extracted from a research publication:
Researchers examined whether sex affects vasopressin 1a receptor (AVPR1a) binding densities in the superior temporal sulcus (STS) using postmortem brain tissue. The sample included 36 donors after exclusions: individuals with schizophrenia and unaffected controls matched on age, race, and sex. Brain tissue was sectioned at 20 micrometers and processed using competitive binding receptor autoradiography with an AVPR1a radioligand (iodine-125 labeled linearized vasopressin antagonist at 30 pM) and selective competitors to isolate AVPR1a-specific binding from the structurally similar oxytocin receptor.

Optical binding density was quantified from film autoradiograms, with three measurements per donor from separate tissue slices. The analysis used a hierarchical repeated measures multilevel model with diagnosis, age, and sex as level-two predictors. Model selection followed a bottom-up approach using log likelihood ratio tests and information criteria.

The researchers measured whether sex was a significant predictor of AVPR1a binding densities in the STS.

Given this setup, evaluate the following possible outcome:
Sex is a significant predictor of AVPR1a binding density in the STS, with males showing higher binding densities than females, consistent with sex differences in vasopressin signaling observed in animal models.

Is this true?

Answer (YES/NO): NO